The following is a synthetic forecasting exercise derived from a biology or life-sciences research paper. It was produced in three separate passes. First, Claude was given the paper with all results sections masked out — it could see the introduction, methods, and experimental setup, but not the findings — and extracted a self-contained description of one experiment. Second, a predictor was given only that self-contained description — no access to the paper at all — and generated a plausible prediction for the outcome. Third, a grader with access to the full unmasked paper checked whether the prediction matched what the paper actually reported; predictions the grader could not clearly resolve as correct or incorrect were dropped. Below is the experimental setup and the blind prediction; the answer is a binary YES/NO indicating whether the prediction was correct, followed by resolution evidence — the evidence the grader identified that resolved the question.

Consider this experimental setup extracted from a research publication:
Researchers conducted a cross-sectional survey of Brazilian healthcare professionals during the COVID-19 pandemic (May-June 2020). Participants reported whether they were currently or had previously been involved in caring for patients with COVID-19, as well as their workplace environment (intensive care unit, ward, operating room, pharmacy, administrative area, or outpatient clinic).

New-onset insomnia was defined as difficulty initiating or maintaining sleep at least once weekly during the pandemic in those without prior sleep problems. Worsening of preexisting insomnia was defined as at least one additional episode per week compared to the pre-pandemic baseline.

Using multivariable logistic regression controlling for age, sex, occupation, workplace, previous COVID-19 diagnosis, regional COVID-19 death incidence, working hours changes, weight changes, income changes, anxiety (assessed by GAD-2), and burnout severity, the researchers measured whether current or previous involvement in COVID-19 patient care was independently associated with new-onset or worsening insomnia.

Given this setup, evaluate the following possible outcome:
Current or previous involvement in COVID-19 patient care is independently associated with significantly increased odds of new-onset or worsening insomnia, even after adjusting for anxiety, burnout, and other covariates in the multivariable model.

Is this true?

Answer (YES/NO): YES